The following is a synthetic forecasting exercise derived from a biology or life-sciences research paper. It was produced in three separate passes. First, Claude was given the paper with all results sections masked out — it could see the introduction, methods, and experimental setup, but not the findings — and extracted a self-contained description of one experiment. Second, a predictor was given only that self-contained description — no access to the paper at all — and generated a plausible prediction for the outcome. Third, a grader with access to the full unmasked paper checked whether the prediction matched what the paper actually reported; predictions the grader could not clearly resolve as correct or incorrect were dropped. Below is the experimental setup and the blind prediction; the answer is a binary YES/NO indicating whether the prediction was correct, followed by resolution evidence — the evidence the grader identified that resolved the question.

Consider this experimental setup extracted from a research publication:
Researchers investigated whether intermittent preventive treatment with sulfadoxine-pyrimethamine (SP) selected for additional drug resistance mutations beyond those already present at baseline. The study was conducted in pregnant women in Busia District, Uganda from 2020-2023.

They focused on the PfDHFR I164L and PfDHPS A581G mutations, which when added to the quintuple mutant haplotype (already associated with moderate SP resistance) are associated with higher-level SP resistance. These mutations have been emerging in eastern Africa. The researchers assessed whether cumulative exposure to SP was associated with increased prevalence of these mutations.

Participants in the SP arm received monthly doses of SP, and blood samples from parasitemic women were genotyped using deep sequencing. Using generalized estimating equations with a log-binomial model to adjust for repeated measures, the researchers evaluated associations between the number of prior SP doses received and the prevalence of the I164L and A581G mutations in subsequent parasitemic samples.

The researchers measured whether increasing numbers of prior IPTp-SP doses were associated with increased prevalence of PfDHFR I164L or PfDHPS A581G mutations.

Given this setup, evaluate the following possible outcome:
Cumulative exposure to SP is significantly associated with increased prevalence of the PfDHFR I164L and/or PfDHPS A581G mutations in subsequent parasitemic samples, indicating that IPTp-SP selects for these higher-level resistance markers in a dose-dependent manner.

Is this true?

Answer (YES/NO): YES